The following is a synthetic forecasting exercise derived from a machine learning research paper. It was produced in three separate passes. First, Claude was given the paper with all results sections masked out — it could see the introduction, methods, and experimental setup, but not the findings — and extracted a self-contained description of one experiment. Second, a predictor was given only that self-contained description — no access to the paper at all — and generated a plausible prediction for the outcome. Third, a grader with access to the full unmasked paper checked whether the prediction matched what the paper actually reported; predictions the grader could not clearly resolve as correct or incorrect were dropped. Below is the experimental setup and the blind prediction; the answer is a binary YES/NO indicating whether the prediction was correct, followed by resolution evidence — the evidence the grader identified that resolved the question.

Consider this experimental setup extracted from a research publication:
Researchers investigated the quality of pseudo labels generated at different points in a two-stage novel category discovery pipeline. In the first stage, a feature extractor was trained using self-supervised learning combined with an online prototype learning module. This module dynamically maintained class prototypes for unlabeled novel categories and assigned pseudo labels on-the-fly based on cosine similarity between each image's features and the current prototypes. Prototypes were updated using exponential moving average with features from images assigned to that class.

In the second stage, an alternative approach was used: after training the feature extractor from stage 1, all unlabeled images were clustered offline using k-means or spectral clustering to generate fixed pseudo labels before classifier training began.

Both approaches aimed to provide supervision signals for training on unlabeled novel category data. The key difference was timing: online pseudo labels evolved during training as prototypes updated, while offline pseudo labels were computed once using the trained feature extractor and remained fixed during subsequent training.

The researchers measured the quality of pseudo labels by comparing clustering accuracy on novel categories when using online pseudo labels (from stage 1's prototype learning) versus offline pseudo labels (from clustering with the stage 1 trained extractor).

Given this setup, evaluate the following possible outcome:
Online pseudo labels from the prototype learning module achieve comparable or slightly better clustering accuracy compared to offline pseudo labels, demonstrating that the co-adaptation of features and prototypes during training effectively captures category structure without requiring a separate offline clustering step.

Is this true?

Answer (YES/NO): NO